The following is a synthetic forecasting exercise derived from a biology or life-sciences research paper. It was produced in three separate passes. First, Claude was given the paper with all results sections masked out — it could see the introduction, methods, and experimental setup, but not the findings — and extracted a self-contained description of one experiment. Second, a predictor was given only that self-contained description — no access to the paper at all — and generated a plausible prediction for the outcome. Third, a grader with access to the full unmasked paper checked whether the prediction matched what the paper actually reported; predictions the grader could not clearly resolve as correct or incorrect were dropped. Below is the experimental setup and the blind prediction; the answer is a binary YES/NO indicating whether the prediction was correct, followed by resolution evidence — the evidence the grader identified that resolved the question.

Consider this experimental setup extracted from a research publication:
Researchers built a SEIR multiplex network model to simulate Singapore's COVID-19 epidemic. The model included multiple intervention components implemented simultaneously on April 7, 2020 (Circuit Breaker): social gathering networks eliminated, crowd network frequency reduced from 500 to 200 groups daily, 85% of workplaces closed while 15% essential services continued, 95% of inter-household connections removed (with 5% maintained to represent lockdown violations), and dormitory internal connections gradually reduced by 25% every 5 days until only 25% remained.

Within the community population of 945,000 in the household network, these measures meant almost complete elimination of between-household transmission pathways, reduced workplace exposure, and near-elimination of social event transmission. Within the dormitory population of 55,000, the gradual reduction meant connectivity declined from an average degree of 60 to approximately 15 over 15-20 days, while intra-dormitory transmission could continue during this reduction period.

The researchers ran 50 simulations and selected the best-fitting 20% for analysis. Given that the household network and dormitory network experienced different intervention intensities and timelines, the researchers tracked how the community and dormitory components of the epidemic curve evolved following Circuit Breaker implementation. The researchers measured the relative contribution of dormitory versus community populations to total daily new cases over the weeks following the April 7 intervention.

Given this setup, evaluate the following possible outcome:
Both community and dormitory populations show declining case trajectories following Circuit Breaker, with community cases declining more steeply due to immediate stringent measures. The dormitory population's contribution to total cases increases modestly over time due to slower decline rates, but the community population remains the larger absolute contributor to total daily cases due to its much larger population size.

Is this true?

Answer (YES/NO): NO